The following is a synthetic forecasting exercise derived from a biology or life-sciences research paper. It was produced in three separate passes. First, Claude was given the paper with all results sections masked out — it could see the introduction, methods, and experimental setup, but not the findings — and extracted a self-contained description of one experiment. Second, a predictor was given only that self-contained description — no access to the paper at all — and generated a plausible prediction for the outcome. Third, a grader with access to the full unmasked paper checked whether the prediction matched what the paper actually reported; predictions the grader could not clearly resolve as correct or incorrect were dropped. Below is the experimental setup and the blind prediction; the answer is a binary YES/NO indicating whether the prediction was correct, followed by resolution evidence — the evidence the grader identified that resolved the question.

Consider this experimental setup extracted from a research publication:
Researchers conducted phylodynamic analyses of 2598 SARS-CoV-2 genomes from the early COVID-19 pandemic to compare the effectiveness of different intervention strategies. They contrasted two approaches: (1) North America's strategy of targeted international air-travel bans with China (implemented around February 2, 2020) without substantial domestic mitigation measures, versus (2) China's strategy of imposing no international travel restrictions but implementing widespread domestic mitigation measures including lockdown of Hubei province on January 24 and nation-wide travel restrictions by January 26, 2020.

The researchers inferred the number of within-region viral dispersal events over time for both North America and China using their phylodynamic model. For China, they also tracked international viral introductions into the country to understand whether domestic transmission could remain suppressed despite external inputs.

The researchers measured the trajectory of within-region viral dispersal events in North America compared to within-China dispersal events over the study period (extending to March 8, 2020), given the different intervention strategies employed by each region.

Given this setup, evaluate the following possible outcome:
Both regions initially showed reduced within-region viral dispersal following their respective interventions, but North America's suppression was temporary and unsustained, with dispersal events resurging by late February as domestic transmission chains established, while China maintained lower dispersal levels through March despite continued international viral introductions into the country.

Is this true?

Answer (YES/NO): NO